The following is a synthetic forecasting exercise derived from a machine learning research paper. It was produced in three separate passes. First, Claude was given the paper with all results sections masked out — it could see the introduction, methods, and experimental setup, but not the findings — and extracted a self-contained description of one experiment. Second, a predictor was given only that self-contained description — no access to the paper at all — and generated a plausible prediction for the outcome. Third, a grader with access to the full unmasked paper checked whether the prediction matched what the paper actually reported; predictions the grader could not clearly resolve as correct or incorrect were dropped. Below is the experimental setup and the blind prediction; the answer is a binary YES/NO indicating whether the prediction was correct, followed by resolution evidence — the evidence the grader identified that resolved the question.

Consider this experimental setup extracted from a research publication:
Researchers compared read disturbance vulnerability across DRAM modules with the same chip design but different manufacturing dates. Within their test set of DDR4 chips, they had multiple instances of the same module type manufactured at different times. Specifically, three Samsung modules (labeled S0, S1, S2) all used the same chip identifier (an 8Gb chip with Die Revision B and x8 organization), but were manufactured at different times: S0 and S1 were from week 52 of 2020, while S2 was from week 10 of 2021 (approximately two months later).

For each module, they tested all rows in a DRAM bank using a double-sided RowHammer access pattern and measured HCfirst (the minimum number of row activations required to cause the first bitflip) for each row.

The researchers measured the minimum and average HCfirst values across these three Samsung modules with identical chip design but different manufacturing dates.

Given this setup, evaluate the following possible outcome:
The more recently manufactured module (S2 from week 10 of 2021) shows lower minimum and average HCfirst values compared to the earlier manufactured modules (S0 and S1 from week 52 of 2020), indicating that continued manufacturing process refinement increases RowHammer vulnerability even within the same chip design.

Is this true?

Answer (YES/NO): YES